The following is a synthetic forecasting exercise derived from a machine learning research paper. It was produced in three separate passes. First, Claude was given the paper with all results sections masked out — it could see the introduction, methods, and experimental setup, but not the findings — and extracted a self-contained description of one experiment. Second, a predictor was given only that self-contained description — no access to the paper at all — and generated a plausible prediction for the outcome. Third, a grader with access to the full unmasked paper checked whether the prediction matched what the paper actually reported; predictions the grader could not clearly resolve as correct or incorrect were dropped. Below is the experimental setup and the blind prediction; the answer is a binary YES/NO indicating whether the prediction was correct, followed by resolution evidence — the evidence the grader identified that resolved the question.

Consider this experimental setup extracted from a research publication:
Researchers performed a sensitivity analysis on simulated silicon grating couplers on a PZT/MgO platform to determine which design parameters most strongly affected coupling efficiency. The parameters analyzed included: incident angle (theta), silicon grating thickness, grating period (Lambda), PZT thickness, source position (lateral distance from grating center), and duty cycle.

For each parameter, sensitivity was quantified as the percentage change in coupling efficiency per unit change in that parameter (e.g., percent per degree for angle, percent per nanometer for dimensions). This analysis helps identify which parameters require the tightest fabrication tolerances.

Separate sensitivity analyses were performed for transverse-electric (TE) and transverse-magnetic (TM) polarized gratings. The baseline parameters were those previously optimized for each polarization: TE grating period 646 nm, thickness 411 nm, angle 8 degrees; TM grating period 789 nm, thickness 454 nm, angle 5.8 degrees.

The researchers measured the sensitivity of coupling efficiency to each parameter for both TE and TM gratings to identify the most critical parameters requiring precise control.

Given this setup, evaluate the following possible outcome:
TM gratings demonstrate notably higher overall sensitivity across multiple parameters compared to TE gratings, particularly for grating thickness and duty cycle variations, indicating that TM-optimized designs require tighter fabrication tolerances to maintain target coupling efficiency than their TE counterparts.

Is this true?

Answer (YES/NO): NO